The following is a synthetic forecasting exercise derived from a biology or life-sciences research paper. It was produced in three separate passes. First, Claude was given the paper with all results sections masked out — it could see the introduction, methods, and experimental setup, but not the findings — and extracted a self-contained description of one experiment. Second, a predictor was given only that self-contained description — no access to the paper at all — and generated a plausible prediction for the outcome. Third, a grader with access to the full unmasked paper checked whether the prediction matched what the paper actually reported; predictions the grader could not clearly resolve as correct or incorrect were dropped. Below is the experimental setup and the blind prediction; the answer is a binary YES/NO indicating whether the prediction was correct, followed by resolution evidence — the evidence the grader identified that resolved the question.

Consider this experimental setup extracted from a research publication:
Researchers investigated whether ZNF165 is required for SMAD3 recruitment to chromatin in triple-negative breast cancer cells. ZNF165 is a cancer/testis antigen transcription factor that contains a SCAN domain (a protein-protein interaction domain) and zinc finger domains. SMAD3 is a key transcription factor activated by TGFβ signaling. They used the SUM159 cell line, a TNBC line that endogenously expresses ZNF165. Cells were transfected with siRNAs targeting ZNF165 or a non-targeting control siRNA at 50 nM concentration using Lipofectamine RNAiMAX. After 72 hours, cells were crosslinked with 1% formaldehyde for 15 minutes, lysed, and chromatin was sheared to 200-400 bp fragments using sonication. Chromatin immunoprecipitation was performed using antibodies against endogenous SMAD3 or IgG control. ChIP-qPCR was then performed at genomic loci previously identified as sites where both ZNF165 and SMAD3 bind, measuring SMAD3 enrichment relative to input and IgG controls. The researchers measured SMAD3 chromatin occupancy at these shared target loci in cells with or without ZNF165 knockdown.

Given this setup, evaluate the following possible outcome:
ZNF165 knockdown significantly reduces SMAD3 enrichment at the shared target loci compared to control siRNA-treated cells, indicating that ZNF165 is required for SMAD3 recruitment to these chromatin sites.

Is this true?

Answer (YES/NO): YES